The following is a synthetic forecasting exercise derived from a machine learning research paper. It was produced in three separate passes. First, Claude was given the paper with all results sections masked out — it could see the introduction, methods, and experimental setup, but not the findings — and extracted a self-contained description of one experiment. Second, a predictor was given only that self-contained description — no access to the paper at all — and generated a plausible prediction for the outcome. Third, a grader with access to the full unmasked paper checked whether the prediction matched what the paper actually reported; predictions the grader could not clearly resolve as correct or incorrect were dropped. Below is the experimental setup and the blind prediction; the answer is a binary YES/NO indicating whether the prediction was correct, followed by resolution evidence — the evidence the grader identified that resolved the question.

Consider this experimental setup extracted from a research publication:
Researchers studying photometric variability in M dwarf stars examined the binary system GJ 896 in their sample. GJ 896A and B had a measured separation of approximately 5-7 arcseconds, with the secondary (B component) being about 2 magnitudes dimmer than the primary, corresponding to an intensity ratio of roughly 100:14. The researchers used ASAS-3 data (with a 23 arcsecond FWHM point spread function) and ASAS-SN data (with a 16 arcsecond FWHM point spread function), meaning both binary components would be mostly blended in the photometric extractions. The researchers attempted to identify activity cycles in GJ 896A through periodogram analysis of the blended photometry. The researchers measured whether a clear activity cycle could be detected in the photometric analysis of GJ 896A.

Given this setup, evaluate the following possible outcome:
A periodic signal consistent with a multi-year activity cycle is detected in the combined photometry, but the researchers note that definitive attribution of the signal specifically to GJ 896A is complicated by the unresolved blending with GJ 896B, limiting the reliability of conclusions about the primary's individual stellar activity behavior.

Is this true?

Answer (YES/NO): NO